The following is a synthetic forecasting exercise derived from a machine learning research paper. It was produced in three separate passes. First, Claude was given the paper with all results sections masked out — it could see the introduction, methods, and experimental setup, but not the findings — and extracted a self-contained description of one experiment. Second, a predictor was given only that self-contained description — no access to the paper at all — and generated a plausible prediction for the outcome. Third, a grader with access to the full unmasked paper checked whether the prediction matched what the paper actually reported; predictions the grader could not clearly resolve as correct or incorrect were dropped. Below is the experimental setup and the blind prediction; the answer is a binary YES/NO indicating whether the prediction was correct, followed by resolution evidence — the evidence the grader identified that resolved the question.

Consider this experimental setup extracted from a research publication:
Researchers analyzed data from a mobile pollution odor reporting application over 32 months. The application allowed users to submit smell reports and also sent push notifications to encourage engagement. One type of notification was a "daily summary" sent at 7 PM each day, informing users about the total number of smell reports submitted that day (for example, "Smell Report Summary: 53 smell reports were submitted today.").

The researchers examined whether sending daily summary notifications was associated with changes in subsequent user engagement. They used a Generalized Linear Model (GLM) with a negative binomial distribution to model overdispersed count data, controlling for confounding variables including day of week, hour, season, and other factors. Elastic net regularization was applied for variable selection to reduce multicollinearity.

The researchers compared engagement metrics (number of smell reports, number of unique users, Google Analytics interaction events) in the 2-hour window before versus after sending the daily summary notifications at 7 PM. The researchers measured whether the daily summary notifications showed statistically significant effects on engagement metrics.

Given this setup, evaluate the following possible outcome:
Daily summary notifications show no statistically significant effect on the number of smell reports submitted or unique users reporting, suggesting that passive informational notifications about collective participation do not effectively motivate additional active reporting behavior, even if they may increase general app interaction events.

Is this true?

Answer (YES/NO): NO